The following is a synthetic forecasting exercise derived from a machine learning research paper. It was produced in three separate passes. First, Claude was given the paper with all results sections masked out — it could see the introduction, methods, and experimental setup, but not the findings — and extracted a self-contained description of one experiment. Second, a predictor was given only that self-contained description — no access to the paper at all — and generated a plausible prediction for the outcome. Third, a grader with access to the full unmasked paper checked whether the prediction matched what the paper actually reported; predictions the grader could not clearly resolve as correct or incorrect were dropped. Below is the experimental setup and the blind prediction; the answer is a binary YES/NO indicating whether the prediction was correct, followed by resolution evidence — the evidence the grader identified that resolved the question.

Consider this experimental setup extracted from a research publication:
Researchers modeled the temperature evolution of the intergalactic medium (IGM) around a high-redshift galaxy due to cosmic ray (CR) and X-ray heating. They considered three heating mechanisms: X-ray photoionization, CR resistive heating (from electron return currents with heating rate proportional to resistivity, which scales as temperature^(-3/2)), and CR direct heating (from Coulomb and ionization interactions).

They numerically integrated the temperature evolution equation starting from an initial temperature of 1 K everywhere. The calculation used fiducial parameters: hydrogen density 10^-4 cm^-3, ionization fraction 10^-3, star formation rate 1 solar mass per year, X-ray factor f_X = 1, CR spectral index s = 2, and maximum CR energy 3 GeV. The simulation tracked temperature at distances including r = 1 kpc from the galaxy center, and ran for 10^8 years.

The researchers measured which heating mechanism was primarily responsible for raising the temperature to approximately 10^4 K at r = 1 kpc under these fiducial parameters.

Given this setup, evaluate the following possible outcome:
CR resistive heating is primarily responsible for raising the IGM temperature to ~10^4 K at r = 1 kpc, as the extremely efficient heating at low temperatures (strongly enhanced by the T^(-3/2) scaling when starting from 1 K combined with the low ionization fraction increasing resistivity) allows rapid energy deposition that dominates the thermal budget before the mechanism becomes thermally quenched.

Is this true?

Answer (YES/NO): NO